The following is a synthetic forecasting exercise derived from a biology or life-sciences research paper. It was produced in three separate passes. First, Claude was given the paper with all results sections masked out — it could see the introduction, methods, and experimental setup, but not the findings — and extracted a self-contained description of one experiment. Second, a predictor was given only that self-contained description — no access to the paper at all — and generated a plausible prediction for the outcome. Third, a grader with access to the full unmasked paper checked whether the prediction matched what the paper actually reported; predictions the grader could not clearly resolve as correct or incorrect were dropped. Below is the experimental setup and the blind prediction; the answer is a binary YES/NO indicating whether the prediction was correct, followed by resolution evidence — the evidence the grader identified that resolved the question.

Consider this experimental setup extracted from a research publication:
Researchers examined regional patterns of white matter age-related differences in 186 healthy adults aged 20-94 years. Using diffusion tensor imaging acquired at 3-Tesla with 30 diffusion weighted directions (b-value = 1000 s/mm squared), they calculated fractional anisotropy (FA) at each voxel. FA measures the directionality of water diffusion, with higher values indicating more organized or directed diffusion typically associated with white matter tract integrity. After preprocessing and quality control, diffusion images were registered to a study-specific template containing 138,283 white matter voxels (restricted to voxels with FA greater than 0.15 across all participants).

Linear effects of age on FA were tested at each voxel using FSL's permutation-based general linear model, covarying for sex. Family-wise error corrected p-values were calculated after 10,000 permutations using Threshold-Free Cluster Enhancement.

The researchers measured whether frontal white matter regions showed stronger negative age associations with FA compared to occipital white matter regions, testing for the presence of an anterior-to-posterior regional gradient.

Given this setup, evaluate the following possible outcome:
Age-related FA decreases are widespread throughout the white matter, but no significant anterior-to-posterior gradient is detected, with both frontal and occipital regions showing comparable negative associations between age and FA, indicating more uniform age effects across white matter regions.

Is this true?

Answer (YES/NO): NO